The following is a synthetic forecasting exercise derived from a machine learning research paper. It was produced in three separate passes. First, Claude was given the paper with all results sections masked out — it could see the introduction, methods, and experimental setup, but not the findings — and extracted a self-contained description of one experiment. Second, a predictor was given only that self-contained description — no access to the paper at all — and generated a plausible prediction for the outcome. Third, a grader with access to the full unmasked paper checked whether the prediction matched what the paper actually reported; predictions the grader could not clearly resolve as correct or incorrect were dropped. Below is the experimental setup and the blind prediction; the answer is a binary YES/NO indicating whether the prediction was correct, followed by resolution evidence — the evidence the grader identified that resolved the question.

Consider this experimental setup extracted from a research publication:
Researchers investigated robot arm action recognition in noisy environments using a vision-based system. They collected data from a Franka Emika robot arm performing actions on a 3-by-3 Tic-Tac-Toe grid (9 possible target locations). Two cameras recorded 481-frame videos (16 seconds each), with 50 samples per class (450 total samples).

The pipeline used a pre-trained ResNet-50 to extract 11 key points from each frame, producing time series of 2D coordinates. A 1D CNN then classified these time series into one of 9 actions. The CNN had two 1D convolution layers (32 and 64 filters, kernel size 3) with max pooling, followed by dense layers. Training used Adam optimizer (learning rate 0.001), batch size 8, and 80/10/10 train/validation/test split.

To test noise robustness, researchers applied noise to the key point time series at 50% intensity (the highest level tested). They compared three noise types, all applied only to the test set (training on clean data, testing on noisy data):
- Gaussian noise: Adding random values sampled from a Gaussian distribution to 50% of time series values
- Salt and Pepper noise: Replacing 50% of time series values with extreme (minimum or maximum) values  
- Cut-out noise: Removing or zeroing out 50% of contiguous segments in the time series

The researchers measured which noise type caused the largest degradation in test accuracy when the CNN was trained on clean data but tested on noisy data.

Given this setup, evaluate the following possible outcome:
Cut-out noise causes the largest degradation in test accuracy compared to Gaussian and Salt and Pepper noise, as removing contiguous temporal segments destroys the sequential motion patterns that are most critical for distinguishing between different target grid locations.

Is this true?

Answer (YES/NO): NO